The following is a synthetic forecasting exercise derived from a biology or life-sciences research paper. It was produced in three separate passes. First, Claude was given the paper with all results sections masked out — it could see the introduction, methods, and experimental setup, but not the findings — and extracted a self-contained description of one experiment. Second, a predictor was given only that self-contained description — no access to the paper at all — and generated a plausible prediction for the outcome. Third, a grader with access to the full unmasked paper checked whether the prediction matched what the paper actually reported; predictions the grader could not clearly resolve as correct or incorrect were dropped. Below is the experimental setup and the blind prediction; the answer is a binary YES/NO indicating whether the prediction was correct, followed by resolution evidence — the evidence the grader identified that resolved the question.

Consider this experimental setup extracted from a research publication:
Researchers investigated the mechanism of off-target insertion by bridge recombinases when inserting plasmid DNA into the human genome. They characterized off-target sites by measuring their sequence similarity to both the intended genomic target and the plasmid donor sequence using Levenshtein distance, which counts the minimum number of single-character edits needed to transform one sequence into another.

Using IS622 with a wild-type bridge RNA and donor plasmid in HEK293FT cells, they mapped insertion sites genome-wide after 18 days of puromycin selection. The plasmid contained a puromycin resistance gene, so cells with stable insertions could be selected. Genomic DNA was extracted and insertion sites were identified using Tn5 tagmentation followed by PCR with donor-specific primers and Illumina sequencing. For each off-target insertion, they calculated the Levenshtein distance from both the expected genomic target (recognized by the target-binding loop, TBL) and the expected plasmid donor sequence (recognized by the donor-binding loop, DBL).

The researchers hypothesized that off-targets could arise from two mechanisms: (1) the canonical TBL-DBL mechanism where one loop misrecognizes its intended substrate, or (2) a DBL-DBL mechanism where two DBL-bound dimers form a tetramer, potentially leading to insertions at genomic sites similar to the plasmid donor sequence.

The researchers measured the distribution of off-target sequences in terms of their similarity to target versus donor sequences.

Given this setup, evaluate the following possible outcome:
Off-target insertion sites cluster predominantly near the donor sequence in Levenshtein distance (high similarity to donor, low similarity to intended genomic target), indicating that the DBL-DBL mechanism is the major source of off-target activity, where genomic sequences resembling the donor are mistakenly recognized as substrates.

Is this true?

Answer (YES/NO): YES